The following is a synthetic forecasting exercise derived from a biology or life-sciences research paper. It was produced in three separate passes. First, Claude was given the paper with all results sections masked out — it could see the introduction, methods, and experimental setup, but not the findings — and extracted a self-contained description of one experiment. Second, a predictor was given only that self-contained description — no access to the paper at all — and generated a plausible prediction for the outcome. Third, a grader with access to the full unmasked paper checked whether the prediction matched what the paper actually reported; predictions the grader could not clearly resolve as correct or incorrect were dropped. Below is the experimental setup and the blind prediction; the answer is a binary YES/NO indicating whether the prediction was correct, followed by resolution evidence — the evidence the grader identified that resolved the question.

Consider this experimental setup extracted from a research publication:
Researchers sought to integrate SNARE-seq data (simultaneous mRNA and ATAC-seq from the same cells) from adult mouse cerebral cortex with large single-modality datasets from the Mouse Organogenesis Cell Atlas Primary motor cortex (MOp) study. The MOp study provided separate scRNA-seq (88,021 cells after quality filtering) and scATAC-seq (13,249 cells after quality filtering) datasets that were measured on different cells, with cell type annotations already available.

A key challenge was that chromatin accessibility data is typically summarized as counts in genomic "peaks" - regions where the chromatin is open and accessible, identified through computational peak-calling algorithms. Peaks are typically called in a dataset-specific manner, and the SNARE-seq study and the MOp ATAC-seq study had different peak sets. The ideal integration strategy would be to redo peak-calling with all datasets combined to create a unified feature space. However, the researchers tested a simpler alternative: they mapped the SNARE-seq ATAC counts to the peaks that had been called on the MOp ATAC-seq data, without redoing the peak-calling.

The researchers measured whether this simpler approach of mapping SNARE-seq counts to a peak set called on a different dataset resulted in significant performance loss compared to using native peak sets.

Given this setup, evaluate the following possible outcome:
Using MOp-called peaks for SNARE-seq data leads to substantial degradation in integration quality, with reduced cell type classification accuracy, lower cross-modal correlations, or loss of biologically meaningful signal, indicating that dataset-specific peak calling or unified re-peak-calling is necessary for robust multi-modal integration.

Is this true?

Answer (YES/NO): NO